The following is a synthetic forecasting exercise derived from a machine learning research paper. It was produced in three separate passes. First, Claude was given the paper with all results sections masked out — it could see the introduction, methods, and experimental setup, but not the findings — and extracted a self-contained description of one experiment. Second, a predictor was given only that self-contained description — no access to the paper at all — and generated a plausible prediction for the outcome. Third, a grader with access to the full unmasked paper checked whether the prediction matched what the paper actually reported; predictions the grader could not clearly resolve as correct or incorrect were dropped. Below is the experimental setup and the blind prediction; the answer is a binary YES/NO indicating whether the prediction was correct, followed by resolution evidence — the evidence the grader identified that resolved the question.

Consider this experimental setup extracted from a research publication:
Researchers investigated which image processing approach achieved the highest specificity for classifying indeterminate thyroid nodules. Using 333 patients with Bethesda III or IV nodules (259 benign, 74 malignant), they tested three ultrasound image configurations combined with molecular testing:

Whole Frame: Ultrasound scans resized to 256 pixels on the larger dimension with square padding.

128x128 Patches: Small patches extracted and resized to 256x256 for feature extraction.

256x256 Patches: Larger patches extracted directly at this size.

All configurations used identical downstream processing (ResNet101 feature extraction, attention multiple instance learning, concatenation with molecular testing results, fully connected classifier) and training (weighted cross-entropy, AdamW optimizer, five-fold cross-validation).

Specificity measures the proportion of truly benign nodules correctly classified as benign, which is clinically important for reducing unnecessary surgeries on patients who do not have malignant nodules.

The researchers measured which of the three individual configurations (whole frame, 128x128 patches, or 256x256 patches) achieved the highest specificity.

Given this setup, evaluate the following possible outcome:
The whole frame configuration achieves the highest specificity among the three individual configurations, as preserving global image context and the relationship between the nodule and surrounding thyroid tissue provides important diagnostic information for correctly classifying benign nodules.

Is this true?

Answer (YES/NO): NO